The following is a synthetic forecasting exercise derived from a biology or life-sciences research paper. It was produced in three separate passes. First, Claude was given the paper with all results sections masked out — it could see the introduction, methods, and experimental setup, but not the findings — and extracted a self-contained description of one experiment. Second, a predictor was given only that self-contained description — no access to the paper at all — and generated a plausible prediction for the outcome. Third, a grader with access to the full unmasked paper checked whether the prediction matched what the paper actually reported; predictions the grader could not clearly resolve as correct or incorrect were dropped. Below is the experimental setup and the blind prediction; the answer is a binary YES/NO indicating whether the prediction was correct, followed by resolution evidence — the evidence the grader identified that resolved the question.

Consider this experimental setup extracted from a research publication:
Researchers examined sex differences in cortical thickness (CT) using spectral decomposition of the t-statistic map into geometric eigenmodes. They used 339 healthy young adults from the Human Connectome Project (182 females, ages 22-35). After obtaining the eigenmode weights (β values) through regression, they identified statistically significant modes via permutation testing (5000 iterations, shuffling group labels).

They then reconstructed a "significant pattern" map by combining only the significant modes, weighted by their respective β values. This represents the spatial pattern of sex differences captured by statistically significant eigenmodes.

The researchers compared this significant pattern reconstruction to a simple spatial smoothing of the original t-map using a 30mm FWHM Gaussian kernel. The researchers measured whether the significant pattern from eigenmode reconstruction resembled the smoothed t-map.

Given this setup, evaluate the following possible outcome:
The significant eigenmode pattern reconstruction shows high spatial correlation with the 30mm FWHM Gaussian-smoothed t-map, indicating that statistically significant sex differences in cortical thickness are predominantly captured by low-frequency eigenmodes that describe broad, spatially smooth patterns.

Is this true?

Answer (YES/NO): NO